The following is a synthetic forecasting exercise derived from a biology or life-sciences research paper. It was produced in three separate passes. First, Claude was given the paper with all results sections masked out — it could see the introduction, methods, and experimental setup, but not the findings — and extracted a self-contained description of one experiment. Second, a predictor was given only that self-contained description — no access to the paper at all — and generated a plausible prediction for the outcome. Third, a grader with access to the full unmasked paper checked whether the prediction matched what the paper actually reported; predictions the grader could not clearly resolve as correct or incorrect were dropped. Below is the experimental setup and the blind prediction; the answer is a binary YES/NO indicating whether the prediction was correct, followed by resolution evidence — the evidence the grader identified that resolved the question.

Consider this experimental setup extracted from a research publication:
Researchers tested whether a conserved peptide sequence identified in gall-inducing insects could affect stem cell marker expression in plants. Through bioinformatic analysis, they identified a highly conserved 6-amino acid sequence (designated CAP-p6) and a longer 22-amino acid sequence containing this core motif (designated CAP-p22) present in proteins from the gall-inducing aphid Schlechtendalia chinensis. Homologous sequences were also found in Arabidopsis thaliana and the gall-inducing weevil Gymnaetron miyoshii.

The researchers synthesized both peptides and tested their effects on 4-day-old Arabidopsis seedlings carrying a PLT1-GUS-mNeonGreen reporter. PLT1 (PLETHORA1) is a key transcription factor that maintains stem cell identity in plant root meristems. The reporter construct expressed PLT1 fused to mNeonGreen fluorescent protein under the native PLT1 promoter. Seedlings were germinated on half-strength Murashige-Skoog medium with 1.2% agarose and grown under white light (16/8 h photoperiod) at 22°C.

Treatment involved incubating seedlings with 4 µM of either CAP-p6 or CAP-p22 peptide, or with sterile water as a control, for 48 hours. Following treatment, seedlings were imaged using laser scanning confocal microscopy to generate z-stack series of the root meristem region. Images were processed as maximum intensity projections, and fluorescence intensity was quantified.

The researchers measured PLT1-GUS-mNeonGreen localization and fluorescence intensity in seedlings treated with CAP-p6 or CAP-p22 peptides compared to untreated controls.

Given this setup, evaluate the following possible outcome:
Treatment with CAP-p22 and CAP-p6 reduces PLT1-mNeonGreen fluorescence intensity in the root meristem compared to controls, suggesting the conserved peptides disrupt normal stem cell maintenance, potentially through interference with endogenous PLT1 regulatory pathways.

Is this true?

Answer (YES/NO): NO